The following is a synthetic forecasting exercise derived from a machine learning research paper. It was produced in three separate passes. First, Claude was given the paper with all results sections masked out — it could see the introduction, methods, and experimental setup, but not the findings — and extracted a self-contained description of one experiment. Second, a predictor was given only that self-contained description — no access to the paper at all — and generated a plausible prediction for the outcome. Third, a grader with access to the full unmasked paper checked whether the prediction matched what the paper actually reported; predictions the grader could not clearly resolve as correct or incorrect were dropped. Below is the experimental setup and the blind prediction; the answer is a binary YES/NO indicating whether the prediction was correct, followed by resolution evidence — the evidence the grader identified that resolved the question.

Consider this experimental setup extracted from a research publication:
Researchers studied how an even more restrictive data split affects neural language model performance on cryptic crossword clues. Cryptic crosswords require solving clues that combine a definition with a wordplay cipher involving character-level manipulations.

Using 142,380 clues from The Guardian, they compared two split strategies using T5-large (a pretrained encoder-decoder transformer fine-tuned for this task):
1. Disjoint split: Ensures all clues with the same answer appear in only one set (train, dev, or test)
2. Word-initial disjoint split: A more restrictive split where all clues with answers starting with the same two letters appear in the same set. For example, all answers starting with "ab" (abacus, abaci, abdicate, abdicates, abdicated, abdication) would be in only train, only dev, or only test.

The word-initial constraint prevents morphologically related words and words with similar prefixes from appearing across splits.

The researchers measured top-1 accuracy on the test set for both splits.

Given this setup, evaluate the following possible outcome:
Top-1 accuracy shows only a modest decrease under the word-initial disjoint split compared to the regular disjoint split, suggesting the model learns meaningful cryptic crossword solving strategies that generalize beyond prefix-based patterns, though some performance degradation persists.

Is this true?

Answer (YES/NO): NO